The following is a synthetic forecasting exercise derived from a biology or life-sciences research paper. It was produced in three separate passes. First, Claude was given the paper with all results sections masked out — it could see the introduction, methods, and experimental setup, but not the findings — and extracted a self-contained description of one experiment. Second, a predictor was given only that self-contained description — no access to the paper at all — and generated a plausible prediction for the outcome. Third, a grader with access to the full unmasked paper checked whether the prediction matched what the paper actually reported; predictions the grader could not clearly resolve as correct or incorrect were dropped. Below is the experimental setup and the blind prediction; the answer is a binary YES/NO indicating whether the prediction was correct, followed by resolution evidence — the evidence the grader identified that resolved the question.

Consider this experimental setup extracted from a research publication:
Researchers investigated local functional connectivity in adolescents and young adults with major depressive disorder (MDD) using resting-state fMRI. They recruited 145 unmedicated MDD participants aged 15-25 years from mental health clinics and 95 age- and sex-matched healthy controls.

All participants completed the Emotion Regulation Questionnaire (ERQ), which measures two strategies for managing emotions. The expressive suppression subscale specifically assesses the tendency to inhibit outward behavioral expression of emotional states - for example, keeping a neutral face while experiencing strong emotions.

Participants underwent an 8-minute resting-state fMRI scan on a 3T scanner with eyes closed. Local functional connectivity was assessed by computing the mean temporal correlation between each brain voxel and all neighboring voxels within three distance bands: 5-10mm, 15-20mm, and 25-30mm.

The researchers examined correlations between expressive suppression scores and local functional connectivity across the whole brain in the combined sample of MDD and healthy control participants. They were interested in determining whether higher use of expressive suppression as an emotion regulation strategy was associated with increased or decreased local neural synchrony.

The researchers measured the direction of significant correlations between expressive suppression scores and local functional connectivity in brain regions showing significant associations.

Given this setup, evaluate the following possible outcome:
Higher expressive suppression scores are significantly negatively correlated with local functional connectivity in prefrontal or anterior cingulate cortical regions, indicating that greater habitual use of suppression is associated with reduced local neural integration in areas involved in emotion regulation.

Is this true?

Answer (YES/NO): NO